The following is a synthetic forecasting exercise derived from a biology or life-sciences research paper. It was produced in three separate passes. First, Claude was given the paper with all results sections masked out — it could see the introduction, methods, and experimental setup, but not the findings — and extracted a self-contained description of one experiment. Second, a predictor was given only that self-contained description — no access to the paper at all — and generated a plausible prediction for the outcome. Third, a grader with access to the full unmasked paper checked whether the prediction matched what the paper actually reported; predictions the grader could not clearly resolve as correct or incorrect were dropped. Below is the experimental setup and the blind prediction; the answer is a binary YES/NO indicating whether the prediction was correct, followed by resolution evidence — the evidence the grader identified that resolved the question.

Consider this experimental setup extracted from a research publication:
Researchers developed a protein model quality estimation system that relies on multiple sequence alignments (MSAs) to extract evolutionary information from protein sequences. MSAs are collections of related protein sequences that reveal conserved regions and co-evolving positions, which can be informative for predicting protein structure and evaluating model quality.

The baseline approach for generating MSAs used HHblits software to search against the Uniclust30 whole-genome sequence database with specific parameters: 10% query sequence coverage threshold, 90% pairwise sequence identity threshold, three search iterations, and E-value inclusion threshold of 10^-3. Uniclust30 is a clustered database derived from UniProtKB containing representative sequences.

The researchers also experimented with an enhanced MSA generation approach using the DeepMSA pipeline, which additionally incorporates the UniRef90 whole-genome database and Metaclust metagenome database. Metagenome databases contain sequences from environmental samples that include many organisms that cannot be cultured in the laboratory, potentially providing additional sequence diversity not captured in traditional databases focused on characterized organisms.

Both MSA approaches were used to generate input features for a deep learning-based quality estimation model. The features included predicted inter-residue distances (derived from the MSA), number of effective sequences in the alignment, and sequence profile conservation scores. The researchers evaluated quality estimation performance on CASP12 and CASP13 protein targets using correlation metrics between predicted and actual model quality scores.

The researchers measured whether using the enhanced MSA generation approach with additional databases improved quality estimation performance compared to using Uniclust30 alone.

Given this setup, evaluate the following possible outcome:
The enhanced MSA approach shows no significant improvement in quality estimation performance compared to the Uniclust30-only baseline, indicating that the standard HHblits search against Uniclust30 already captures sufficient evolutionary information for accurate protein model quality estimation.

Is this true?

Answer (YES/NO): NO